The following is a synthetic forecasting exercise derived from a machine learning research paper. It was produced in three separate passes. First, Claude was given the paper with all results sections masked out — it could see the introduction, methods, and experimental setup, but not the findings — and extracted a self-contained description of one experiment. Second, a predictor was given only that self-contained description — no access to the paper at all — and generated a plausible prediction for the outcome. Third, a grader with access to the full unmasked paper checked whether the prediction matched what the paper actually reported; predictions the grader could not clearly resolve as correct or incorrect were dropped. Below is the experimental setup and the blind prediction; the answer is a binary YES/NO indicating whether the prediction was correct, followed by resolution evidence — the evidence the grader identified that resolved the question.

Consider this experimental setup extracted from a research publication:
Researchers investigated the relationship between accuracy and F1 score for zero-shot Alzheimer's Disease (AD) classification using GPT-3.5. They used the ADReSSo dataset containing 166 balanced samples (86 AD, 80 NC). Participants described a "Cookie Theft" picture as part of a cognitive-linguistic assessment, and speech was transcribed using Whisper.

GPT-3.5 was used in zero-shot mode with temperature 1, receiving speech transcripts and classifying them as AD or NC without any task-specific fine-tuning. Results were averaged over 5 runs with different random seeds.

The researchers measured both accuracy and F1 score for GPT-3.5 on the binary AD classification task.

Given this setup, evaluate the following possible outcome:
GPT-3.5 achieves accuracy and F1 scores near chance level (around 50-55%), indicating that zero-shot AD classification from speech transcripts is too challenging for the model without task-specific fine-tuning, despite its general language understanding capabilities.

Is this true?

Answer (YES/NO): NO